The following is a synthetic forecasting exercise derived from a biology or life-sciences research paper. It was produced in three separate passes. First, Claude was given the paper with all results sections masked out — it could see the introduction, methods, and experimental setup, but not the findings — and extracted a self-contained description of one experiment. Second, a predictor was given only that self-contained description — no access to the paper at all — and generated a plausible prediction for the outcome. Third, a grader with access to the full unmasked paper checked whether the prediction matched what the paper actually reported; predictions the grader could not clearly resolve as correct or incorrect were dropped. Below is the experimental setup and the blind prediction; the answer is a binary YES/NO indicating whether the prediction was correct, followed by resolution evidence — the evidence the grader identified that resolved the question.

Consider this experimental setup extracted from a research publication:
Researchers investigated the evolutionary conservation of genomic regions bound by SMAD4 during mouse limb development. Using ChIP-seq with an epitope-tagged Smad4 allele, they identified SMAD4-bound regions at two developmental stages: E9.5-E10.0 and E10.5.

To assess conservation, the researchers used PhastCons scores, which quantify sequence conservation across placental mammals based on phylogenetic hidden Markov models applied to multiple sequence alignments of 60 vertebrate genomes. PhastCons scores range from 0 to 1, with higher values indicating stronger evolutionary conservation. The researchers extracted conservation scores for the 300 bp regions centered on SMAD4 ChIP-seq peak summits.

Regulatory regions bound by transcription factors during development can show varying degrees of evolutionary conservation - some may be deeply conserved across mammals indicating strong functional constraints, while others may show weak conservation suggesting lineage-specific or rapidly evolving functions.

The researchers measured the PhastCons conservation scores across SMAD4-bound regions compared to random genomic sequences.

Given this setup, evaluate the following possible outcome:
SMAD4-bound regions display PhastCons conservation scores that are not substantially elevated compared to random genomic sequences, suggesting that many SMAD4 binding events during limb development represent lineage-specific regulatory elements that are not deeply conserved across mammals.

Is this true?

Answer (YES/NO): NO